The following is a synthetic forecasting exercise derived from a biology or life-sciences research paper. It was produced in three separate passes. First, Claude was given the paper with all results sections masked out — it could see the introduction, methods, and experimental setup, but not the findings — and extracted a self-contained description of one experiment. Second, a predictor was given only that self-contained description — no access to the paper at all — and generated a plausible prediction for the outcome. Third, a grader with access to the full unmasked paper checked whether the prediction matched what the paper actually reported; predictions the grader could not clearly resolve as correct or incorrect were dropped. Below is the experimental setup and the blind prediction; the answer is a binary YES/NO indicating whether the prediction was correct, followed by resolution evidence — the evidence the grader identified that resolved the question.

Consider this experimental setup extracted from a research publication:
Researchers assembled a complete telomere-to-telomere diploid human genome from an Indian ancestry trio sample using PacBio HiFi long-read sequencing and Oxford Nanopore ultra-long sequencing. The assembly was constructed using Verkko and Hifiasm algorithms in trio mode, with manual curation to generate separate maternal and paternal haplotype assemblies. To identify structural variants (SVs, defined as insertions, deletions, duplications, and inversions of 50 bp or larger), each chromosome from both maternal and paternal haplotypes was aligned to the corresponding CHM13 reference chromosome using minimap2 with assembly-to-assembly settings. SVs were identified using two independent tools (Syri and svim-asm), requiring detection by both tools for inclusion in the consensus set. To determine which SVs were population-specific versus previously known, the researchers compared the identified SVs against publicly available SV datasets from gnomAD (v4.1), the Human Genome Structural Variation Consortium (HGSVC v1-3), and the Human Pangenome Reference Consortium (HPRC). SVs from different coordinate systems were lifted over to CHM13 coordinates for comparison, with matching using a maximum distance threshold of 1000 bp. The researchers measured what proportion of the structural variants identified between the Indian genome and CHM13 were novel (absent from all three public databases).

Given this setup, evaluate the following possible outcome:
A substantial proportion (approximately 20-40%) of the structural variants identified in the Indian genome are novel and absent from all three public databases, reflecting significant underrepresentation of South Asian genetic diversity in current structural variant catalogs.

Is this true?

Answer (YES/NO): NO